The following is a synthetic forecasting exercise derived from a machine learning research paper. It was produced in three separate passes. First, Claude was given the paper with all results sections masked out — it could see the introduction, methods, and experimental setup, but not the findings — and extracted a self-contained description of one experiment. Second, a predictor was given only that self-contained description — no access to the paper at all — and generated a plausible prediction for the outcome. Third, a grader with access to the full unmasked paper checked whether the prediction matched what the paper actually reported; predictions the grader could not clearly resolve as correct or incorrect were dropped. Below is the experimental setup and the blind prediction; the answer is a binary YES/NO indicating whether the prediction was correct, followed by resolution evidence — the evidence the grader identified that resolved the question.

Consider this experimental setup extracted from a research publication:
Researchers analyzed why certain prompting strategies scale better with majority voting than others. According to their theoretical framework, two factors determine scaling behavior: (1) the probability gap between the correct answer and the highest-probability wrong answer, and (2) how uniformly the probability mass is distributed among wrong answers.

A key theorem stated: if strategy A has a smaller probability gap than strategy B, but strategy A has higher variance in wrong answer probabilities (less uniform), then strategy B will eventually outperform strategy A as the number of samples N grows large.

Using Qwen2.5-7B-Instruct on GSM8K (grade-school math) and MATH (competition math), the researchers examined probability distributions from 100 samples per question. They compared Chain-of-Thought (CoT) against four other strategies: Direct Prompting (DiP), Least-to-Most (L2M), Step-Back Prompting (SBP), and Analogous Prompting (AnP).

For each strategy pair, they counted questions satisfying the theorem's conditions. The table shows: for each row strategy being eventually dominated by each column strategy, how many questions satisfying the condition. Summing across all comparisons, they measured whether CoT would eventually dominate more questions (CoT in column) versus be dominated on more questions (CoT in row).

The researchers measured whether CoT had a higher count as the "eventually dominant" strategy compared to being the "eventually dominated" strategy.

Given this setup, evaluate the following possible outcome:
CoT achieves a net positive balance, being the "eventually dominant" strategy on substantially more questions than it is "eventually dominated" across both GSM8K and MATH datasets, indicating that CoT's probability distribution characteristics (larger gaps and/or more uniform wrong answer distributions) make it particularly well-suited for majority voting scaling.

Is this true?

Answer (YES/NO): YES